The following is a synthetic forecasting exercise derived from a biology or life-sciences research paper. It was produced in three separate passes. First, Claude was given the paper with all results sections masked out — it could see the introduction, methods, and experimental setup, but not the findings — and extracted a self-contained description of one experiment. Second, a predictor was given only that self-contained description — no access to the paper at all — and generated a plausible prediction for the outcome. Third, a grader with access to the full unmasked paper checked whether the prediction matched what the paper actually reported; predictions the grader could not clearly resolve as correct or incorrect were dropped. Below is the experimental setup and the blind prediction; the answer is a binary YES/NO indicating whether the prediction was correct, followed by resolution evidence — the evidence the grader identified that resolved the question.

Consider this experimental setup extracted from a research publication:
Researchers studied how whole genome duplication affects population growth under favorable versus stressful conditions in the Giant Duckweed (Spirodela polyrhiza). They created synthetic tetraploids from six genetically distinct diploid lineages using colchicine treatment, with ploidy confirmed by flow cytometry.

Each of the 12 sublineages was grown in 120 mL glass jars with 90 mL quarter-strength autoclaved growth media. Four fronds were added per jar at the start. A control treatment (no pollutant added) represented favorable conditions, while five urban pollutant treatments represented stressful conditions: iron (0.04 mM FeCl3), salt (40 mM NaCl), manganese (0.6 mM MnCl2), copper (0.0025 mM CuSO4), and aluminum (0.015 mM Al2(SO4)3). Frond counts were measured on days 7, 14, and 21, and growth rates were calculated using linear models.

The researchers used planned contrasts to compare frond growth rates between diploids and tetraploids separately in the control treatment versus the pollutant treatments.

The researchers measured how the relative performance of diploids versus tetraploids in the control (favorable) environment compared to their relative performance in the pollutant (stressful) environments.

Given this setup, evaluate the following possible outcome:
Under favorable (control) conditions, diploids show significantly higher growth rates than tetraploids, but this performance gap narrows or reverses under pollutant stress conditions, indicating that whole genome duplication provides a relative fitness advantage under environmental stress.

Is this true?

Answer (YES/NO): YES